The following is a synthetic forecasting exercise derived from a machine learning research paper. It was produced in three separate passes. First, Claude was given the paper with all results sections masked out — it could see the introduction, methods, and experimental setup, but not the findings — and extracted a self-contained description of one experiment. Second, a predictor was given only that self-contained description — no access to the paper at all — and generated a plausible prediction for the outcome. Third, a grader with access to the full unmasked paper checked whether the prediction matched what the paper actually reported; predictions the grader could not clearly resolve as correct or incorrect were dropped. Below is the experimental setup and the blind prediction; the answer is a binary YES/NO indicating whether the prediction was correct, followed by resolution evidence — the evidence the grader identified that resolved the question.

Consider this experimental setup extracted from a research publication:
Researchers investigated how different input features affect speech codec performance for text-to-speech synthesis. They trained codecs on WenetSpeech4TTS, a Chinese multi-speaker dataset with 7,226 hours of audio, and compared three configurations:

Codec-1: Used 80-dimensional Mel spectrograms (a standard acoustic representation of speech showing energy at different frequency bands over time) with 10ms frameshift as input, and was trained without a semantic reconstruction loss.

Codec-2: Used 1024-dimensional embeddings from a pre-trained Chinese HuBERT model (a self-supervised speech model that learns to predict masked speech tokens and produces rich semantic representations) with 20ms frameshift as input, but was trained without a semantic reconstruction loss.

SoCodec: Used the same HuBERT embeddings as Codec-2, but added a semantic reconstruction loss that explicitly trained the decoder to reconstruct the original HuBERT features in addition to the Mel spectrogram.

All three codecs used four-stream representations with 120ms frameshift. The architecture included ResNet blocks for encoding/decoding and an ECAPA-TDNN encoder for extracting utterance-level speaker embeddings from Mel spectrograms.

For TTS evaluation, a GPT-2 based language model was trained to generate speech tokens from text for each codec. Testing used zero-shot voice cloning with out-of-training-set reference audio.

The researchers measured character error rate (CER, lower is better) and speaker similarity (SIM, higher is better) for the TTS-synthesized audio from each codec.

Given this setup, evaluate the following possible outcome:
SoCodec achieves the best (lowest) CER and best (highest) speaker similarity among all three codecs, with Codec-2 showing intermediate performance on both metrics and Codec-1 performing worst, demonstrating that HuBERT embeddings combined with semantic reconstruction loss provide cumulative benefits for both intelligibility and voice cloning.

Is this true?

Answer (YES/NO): NO